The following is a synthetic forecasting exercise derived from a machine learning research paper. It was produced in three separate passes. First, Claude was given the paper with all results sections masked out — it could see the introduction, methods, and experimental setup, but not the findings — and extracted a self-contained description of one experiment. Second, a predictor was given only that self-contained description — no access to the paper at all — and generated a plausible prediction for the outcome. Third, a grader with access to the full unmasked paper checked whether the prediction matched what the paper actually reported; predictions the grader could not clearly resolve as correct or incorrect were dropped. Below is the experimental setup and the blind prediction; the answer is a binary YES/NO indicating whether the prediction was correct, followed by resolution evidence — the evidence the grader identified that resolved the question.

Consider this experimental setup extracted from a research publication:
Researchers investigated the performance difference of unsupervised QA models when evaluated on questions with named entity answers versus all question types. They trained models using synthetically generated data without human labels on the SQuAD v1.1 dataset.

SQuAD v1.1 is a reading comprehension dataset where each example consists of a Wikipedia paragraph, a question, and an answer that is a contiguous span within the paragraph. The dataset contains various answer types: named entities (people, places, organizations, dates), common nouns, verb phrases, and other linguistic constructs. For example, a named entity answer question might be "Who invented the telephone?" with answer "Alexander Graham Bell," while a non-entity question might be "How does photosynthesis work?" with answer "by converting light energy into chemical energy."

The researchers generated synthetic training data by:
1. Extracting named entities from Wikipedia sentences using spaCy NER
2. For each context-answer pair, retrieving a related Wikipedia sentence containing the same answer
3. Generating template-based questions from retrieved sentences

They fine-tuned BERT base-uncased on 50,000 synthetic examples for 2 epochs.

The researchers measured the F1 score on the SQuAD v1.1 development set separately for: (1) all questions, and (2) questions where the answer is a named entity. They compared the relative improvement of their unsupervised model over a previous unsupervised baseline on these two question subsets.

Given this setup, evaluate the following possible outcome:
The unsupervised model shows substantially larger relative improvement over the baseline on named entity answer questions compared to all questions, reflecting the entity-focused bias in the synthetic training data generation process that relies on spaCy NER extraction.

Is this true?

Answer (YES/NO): YES